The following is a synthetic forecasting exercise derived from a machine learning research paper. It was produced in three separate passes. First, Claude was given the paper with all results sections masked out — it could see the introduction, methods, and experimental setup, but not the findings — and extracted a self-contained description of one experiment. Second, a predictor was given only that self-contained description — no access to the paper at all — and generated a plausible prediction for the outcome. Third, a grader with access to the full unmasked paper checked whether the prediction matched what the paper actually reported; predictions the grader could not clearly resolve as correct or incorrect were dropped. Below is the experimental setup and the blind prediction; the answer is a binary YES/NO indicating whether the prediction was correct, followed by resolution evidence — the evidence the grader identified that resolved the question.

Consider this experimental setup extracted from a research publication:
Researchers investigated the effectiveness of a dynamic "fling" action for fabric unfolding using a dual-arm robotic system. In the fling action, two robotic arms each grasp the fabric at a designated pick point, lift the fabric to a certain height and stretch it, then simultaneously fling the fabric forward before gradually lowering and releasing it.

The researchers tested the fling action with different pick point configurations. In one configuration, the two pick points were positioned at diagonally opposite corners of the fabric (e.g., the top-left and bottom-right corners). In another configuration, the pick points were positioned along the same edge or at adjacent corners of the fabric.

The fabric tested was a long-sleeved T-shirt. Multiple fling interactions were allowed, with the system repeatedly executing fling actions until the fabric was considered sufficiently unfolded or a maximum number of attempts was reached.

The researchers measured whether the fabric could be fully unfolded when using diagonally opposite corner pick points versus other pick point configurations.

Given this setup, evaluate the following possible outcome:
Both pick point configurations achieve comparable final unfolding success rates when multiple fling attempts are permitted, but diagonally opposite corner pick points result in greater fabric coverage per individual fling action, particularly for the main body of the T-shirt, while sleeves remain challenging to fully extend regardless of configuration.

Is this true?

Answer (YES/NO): NO